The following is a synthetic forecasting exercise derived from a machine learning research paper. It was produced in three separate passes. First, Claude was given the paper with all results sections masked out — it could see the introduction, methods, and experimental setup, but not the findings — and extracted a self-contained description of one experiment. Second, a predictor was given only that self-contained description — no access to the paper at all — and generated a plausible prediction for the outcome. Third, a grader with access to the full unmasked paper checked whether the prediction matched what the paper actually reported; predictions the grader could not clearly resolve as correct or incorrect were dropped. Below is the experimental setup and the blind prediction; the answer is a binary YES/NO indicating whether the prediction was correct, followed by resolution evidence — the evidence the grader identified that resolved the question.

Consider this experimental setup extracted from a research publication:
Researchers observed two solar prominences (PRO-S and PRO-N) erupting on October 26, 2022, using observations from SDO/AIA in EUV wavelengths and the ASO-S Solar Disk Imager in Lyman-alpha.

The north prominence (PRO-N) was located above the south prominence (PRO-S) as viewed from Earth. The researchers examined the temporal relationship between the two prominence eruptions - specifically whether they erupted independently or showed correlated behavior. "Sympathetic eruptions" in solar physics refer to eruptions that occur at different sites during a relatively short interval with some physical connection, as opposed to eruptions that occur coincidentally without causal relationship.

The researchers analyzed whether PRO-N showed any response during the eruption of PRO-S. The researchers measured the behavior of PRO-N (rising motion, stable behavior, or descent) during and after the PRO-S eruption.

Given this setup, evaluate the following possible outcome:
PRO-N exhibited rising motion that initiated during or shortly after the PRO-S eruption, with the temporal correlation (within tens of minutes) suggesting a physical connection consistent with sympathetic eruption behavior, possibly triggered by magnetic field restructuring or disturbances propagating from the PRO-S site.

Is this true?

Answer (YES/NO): YES